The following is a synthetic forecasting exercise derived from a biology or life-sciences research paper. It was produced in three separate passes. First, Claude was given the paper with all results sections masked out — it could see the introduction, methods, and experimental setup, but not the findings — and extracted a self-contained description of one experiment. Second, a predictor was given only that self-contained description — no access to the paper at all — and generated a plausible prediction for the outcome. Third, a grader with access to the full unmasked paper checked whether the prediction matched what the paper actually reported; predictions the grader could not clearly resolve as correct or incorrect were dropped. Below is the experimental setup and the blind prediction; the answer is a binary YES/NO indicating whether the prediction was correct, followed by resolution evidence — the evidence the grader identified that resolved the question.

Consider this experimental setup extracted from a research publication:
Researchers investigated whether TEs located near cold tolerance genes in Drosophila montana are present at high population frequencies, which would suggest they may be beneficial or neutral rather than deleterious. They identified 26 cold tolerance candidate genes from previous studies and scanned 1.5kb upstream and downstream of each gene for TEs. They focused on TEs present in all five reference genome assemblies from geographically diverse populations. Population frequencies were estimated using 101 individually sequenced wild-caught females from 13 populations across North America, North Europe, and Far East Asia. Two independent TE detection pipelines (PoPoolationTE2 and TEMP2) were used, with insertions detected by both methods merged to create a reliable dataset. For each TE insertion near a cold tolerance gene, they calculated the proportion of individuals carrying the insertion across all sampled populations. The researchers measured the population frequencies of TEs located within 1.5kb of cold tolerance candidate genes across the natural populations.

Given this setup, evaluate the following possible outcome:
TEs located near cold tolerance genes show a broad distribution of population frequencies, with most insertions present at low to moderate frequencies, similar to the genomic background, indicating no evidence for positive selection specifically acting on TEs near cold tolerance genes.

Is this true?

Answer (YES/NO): NO